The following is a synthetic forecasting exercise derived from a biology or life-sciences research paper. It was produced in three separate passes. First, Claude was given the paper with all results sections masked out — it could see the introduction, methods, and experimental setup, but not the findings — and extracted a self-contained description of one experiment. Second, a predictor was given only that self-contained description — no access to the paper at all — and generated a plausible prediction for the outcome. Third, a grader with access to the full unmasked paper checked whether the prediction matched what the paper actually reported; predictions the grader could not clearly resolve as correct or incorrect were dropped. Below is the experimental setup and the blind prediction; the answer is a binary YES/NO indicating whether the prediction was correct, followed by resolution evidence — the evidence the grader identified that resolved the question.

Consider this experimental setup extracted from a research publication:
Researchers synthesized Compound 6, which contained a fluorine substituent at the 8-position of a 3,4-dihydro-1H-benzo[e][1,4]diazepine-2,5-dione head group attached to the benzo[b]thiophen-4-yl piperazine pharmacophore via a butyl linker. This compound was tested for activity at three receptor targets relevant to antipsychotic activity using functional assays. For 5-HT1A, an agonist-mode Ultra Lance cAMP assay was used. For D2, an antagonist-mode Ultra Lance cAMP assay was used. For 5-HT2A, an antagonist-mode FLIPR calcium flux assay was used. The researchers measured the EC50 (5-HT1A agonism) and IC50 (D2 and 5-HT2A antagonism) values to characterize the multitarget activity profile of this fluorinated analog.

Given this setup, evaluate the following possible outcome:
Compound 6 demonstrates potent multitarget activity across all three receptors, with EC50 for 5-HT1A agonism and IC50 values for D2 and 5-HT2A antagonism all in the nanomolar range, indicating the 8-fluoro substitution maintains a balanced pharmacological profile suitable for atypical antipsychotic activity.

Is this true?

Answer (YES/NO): NO